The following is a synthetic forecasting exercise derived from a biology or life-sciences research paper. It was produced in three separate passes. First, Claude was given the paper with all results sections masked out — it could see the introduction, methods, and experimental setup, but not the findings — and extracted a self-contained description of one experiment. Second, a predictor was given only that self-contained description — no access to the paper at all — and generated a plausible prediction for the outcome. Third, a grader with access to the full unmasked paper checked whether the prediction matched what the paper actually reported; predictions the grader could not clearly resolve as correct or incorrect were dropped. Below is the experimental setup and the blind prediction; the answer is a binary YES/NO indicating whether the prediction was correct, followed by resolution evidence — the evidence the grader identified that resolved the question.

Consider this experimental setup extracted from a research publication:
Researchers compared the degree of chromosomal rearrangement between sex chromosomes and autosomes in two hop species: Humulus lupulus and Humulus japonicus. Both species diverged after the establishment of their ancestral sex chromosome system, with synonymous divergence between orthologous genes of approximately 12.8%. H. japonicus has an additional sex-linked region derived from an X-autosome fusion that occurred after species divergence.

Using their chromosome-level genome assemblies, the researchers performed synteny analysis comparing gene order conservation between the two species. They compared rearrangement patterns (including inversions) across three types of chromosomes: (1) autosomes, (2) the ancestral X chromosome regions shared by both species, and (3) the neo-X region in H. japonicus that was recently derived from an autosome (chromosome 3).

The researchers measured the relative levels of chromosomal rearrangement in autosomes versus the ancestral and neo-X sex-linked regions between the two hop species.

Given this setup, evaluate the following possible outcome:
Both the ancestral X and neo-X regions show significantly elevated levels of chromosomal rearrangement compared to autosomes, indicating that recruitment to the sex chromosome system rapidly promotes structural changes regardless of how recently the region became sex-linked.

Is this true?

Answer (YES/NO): YES